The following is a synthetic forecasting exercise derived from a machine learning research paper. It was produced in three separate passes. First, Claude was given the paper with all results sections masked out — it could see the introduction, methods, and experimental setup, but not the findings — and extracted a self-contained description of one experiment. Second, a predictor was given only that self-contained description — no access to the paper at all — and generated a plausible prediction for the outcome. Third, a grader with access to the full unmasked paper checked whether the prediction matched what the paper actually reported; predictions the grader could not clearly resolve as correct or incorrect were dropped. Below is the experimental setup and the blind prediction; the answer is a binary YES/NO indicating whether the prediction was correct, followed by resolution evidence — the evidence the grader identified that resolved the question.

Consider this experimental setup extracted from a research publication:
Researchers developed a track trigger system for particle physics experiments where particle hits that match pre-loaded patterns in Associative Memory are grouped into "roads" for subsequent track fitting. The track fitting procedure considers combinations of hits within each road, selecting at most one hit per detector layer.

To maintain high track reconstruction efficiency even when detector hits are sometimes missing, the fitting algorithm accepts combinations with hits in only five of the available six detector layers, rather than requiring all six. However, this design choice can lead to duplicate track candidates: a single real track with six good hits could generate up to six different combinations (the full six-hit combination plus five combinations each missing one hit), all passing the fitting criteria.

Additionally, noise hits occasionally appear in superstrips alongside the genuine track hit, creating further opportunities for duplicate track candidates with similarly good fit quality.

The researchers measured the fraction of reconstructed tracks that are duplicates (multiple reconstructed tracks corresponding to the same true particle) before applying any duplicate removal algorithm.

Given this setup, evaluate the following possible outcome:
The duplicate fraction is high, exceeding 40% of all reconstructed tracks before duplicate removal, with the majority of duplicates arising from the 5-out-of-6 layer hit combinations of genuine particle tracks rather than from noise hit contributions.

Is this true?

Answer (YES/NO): YES